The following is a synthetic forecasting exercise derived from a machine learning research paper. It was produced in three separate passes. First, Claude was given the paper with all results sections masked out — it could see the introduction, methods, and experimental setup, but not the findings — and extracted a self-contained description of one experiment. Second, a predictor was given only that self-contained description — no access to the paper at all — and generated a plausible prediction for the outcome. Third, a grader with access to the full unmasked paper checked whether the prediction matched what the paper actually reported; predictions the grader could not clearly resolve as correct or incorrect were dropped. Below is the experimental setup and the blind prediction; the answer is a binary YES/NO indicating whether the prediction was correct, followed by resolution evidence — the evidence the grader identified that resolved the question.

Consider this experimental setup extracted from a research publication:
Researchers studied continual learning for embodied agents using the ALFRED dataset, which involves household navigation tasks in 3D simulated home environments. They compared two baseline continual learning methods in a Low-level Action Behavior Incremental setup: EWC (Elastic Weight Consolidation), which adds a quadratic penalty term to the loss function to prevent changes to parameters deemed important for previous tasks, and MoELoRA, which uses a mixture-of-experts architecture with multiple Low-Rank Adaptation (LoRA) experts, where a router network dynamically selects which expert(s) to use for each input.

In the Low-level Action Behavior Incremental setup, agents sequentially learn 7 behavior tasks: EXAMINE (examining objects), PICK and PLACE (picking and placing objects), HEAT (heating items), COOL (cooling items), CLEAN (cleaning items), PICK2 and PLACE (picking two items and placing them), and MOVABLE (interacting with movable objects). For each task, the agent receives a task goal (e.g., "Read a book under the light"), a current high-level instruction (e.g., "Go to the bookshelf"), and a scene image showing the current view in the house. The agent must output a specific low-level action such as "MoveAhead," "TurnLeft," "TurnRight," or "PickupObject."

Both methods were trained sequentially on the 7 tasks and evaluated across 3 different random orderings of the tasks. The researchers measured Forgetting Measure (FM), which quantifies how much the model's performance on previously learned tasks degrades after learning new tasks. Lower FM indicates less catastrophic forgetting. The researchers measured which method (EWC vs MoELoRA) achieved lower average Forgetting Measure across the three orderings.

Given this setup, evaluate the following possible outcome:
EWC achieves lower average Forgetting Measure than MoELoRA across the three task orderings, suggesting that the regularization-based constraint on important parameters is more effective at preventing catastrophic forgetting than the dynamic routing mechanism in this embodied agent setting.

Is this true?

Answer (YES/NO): NO